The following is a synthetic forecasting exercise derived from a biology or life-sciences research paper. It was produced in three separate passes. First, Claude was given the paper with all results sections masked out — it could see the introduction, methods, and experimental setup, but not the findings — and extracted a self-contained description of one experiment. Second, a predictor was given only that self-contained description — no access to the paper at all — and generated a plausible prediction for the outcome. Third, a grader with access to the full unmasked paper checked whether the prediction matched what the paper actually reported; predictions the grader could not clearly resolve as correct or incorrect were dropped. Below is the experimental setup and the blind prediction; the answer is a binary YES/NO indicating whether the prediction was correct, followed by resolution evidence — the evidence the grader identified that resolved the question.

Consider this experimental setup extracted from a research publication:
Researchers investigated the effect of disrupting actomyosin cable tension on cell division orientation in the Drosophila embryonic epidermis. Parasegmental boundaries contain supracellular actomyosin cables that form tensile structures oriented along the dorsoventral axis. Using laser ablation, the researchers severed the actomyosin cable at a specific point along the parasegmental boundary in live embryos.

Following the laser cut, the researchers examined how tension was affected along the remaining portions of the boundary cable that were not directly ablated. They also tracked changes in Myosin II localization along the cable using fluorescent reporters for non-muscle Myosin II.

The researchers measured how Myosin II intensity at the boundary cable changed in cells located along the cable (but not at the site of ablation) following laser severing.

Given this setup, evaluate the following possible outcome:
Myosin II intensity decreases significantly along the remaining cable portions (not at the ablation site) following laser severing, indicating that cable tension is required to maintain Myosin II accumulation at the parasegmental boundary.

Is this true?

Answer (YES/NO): NO